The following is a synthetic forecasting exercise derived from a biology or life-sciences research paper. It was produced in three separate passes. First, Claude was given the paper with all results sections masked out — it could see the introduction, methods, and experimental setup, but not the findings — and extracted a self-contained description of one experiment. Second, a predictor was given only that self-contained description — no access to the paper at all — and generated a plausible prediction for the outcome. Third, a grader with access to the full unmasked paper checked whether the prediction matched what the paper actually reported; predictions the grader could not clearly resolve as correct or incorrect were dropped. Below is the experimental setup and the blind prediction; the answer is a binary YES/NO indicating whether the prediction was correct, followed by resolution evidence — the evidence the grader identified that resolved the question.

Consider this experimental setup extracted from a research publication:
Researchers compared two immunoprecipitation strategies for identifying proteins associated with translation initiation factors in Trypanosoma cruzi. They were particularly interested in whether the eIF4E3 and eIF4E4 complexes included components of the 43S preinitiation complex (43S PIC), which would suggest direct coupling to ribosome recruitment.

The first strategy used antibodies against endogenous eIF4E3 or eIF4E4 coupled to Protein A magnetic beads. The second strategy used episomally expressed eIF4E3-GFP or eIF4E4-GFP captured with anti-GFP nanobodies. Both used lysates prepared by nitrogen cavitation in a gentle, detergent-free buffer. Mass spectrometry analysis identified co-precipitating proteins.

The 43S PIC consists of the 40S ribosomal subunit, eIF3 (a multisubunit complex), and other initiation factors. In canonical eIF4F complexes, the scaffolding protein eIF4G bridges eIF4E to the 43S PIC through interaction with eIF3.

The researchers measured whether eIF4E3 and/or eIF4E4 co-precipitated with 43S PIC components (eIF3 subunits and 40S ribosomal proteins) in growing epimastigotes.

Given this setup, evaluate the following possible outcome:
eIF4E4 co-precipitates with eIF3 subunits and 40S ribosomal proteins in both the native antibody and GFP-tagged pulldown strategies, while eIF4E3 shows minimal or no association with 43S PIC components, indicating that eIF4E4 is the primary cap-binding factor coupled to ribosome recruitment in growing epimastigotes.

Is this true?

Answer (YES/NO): NO